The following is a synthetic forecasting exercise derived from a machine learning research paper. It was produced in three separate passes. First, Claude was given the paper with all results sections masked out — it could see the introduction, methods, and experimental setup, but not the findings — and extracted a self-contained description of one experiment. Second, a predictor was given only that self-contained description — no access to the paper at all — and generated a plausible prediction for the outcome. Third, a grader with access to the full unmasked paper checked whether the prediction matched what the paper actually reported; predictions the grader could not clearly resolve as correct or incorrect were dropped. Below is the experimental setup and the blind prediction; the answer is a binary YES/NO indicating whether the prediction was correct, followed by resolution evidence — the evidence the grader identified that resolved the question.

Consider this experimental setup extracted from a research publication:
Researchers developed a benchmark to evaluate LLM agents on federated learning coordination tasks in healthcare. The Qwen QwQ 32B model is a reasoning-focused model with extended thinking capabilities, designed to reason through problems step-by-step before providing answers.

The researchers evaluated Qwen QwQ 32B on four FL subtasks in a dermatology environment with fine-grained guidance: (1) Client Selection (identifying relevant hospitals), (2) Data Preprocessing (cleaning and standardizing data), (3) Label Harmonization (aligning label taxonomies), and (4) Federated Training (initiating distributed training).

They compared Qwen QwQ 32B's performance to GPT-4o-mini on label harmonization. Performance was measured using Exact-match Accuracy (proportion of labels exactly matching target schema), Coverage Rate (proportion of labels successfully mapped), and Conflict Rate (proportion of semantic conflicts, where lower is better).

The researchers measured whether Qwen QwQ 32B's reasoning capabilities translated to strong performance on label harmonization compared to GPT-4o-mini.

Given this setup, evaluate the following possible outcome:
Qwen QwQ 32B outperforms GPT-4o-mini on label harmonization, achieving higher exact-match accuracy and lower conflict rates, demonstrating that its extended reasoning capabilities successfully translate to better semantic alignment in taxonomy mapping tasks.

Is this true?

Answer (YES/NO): YES